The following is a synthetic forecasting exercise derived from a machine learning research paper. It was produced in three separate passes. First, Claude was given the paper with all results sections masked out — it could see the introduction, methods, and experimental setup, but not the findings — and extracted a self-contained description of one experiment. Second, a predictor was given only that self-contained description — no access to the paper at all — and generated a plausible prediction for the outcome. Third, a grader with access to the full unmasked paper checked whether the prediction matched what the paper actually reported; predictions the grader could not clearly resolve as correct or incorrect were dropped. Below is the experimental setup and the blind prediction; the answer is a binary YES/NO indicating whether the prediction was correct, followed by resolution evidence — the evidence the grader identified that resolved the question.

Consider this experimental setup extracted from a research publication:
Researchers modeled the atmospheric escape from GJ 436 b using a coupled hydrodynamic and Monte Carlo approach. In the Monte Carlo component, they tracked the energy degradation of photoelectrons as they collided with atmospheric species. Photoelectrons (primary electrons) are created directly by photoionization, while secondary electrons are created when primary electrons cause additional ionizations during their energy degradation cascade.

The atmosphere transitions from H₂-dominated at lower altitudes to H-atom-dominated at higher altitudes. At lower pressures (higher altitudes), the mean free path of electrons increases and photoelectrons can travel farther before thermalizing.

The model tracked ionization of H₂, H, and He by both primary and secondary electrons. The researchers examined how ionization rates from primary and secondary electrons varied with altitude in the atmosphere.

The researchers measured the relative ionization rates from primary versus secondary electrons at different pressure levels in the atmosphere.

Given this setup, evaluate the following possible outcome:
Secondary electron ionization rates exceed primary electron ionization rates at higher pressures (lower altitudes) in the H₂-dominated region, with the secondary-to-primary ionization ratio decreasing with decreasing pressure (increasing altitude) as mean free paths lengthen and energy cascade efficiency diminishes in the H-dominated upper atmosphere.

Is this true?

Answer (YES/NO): YES